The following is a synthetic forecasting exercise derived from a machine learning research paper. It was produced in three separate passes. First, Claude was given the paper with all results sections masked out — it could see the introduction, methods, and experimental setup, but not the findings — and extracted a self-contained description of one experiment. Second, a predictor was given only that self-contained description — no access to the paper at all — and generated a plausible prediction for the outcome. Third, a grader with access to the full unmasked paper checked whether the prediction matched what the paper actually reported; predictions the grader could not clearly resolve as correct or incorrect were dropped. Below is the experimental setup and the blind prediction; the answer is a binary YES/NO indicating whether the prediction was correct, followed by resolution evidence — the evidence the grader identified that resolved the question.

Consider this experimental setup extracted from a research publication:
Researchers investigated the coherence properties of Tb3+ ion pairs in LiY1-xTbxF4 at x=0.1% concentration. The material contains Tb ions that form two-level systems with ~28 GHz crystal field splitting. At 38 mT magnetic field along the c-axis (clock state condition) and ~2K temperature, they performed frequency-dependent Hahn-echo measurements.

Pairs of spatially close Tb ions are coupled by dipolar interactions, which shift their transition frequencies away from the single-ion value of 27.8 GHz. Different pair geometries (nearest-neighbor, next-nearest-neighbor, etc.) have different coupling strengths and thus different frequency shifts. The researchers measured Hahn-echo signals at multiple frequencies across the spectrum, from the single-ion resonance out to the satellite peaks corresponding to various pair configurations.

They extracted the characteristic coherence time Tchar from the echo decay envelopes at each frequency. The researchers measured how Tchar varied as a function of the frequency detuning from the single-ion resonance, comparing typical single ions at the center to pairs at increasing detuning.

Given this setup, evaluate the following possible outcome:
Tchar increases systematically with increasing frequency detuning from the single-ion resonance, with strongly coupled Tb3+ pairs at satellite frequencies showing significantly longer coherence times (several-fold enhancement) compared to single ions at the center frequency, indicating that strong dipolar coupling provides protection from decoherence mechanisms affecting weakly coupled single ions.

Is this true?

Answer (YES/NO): YES